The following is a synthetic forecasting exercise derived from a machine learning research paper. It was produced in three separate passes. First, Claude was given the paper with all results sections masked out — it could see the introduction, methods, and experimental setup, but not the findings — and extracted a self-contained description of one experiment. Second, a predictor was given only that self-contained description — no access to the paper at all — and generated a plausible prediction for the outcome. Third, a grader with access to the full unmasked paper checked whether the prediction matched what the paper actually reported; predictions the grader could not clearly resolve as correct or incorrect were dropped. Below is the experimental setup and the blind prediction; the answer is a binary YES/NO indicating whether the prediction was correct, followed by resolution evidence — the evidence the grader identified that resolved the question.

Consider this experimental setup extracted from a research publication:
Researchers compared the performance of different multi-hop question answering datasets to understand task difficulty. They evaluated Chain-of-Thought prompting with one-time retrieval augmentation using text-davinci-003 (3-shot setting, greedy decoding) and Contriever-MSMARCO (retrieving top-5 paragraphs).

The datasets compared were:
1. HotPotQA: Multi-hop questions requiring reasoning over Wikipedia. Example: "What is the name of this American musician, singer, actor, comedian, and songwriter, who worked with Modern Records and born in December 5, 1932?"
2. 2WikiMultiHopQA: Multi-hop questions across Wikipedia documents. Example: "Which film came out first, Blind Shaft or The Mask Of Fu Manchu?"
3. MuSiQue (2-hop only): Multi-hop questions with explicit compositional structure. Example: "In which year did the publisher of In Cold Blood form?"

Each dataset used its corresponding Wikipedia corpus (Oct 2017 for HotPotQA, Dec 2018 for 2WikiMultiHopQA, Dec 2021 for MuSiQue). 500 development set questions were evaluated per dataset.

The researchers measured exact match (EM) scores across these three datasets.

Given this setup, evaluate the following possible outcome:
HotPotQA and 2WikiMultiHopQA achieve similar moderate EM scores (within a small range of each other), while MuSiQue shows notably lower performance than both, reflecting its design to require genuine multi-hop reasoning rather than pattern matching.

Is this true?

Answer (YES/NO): NO